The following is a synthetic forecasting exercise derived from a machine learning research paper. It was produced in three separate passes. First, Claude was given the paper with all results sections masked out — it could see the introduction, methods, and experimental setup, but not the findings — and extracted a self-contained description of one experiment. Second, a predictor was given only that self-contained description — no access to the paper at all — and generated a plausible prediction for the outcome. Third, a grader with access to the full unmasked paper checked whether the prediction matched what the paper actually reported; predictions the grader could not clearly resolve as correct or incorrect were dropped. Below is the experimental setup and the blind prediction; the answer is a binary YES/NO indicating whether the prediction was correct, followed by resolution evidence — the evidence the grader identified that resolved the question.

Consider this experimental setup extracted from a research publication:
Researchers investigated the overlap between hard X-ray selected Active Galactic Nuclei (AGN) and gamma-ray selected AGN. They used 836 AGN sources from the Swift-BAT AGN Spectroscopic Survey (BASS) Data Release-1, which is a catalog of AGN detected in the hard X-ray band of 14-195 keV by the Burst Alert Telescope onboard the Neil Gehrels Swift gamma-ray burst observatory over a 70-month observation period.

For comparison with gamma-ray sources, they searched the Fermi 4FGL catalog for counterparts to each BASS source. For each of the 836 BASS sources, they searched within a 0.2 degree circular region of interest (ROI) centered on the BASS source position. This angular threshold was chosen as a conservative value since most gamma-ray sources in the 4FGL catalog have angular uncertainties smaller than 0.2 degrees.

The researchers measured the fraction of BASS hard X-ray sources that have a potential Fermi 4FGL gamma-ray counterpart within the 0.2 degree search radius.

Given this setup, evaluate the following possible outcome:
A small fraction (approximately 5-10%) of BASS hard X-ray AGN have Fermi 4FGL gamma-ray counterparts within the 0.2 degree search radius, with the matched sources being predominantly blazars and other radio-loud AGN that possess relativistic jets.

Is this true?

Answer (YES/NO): YES